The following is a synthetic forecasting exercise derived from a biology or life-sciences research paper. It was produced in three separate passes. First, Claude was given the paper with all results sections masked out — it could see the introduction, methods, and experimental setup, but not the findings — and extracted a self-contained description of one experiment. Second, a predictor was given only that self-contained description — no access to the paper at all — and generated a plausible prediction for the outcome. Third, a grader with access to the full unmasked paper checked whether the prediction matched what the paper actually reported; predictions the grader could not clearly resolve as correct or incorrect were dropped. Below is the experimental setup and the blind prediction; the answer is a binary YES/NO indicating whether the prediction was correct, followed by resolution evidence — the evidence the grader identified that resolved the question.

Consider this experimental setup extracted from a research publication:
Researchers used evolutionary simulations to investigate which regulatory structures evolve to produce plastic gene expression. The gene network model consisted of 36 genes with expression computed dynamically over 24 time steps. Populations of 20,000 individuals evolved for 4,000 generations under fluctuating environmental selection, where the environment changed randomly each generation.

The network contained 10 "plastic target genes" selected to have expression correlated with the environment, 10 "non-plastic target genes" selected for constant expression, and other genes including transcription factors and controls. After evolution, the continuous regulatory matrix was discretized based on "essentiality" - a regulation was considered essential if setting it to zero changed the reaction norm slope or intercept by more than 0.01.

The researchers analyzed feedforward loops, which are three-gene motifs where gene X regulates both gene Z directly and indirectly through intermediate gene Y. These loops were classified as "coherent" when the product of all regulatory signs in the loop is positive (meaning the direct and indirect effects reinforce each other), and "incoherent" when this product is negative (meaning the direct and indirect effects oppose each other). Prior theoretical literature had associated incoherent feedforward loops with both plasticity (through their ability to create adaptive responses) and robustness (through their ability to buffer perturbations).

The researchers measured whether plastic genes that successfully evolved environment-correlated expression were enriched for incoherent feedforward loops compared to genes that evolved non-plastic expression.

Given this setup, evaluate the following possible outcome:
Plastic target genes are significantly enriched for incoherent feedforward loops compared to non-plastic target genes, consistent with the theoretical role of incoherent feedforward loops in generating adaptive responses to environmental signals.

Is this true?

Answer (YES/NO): NO